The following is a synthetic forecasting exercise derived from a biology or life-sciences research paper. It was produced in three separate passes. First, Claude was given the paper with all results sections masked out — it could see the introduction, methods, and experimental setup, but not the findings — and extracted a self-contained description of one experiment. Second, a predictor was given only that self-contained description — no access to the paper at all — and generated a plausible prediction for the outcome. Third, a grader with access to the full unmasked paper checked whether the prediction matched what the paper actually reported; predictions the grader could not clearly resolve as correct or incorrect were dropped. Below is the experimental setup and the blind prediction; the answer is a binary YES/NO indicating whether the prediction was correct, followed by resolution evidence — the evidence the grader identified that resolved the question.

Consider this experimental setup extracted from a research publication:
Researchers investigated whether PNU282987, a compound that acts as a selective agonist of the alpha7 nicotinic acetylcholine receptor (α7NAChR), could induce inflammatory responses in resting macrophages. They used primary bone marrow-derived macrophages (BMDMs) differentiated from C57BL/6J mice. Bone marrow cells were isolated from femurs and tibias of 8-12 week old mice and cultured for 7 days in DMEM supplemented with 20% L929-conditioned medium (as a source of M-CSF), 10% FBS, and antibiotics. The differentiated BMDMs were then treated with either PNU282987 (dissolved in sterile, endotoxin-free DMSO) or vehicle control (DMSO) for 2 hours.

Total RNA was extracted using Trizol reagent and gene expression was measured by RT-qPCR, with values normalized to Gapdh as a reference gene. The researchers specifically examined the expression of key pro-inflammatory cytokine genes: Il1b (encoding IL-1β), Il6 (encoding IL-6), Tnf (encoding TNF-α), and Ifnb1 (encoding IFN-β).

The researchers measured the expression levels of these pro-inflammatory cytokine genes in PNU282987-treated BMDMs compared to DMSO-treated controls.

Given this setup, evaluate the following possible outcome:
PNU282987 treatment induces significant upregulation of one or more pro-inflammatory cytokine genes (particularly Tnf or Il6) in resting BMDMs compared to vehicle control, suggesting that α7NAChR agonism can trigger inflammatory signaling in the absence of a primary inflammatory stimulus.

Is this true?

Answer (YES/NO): YES